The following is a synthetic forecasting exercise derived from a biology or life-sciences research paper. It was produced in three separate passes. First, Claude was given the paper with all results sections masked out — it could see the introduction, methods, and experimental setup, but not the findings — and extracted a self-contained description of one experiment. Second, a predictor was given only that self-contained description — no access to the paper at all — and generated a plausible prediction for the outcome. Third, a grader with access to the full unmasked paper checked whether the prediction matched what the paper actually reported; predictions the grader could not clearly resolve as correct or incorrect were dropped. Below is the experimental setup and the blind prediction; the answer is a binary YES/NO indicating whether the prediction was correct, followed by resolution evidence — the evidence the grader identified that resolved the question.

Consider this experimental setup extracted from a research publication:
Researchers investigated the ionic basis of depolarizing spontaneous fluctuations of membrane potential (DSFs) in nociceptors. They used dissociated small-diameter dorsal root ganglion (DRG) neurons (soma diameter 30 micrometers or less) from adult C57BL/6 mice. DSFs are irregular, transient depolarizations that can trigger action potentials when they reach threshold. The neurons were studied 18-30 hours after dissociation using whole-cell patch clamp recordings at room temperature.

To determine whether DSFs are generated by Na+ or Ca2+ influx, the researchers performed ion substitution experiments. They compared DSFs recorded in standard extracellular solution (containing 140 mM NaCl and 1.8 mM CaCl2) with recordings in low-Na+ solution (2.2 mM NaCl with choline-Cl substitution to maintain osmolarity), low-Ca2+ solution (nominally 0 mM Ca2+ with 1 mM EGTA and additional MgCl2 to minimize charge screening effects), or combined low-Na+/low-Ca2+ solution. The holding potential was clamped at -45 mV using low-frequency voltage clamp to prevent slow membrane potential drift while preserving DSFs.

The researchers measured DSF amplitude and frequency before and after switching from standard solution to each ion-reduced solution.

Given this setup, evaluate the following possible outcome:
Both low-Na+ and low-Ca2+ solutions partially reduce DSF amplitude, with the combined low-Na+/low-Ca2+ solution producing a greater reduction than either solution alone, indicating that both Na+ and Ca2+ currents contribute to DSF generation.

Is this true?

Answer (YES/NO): NO